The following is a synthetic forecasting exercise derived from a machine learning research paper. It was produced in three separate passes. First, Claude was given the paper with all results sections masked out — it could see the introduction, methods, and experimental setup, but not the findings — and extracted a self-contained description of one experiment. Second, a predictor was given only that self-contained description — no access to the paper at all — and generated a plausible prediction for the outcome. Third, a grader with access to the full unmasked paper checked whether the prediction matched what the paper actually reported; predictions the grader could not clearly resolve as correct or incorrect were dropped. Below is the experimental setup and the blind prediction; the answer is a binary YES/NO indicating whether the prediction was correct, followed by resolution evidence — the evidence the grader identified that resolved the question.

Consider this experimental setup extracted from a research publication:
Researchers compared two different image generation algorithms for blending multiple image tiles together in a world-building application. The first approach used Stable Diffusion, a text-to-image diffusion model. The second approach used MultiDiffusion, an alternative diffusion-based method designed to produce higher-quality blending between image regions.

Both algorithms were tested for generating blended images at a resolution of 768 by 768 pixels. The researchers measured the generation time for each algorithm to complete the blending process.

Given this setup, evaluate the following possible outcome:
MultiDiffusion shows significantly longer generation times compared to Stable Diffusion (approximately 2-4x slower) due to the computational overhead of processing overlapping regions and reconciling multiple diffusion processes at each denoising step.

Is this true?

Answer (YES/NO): NO